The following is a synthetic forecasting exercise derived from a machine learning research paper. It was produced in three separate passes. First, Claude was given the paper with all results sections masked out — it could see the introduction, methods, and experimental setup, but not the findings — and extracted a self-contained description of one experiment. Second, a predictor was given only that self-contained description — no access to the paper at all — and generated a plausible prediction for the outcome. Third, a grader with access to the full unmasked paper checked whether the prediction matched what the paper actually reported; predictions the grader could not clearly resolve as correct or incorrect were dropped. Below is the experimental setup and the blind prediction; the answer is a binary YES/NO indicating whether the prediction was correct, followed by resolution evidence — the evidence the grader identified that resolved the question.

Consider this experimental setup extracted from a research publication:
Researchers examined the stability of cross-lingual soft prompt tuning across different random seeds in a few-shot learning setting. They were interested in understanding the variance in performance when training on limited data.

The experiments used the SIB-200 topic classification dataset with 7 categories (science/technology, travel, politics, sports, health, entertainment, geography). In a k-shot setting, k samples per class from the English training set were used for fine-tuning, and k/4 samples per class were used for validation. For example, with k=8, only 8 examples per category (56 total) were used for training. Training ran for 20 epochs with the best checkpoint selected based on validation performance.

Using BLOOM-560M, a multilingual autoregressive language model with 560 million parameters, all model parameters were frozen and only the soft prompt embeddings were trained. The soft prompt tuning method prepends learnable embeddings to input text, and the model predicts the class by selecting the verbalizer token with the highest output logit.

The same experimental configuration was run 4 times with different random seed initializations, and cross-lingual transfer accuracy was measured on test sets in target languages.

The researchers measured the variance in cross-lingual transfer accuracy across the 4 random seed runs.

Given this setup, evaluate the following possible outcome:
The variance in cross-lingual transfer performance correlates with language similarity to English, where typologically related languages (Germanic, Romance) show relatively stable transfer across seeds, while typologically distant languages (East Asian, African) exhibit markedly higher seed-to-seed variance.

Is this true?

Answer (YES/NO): NO